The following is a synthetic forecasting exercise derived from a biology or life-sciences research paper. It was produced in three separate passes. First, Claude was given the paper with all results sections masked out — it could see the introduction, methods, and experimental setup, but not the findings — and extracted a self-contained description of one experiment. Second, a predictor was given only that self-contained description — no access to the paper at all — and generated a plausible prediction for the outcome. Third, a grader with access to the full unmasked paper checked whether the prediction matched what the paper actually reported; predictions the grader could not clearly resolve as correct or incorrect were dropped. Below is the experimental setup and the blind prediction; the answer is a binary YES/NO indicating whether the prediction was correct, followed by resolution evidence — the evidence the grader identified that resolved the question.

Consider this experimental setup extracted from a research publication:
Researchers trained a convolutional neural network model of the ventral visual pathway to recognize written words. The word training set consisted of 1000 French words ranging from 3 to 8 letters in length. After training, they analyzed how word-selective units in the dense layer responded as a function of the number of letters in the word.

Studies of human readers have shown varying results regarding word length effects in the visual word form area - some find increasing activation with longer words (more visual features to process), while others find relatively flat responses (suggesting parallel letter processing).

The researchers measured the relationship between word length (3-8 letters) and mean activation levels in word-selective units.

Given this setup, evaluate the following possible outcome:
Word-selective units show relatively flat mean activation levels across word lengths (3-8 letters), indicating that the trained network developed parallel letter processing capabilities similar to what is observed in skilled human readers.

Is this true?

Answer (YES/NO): NO